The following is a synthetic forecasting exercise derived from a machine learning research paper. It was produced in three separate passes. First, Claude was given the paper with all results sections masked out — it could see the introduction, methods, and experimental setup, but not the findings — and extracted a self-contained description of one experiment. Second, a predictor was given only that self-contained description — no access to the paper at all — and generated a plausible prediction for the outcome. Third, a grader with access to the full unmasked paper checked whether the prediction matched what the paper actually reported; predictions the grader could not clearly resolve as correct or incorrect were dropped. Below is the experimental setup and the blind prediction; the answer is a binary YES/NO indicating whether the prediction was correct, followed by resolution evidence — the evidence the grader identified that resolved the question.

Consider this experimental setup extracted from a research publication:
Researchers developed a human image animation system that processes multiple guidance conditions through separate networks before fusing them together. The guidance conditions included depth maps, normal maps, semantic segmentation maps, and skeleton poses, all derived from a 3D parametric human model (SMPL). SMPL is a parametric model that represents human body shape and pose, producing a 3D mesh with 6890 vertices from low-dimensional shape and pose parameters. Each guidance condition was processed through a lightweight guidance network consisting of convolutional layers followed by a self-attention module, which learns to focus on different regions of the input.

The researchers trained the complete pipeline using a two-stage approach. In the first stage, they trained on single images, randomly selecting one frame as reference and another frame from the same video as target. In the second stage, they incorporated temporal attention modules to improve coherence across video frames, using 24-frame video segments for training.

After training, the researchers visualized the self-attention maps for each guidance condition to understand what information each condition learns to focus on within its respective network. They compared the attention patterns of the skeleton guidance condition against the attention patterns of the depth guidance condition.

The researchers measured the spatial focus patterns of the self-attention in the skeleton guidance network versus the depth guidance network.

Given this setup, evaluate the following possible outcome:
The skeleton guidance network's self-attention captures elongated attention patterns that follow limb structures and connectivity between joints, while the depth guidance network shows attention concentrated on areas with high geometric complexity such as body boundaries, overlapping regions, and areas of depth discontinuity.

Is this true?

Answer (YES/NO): NO